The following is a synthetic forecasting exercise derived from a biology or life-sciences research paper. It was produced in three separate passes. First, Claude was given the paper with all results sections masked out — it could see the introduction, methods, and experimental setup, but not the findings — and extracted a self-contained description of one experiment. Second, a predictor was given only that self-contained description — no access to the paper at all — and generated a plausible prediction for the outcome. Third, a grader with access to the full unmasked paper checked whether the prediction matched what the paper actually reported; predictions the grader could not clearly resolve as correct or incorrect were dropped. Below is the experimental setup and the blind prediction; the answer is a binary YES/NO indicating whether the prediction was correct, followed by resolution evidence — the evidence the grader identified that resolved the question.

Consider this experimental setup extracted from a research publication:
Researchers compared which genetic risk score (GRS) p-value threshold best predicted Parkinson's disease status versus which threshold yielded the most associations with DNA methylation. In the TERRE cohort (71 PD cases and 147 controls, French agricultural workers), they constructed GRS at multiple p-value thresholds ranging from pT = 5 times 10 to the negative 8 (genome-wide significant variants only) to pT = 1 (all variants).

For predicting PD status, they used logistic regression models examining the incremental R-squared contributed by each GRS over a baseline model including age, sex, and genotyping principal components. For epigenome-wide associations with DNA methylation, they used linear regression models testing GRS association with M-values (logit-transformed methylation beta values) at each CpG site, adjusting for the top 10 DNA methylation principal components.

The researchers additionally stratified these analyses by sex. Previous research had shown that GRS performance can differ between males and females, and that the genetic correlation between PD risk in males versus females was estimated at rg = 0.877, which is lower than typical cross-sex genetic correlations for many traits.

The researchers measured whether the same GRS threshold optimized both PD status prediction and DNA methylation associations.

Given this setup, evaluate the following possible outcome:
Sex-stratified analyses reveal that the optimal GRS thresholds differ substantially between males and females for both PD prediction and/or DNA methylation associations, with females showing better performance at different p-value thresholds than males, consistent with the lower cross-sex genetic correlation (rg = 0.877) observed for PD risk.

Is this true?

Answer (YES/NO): NO